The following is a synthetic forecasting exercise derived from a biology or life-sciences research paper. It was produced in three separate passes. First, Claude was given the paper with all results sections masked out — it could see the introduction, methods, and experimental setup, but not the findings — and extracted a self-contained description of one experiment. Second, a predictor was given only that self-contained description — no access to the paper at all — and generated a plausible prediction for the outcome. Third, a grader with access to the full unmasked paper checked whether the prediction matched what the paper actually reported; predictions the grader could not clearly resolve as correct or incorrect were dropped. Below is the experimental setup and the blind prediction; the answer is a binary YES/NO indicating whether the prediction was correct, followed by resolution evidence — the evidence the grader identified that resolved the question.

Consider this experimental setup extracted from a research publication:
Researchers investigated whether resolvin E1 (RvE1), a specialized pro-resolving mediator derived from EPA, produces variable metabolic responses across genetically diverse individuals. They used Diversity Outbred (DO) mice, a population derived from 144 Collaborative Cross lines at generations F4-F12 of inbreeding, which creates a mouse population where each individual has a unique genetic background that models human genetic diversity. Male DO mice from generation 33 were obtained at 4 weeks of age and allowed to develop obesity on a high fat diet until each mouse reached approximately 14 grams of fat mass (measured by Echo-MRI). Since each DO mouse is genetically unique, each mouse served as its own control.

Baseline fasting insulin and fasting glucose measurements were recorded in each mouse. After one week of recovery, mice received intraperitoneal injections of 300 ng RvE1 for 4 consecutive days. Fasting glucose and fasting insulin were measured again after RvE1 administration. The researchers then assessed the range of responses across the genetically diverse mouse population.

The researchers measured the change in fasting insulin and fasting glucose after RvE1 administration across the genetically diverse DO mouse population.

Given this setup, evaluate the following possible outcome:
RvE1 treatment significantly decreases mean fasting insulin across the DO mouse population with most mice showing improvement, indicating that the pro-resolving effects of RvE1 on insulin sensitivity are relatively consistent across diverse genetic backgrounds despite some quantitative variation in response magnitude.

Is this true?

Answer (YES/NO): NO